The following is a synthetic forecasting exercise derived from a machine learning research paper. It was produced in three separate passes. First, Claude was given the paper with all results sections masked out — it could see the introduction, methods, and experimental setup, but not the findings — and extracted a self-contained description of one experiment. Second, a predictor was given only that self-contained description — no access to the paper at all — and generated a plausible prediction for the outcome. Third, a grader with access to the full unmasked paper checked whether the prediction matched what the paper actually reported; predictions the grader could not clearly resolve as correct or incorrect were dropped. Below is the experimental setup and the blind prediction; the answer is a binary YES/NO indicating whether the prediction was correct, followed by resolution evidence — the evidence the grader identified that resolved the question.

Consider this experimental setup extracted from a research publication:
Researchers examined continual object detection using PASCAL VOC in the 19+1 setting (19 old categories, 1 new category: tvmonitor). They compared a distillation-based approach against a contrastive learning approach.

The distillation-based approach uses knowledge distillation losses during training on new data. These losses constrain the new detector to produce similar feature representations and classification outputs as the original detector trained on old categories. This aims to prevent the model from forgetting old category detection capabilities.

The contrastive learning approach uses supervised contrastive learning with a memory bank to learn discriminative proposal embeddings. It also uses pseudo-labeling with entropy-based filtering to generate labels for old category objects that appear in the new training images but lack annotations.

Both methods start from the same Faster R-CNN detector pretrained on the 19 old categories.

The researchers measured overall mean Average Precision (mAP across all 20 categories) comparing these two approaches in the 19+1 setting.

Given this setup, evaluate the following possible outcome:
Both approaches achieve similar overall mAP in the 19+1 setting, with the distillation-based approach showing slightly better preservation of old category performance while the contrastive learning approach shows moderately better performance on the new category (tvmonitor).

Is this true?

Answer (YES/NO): NO